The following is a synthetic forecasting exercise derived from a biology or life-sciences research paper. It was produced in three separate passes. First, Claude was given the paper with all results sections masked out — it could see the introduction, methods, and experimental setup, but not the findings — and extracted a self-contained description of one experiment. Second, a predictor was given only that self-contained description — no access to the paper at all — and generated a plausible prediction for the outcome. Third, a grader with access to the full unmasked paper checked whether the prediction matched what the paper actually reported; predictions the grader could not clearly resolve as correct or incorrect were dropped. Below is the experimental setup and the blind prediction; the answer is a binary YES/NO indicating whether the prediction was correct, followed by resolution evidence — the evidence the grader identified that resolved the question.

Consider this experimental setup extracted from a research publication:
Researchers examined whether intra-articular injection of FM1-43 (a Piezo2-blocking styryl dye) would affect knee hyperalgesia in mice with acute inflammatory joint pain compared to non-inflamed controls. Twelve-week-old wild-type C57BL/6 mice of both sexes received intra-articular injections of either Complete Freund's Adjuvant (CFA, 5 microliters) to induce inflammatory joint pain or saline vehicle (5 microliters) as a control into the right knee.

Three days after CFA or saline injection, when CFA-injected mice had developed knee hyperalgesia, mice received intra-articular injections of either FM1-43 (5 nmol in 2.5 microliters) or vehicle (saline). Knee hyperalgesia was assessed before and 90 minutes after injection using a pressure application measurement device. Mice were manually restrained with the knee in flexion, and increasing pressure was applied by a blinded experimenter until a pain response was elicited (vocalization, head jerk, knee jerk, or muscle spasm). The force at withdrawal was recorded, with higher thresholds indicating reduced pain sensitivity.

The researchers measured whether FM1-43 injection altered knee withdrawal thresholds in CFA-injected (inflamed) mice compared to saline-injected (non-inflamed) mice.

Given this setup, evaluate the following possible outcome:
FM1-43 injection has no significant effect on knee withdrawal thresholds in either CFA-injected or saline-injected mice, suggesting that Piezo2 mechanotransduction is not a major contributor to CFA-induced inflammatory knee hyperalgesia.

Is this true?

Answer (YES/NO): NO